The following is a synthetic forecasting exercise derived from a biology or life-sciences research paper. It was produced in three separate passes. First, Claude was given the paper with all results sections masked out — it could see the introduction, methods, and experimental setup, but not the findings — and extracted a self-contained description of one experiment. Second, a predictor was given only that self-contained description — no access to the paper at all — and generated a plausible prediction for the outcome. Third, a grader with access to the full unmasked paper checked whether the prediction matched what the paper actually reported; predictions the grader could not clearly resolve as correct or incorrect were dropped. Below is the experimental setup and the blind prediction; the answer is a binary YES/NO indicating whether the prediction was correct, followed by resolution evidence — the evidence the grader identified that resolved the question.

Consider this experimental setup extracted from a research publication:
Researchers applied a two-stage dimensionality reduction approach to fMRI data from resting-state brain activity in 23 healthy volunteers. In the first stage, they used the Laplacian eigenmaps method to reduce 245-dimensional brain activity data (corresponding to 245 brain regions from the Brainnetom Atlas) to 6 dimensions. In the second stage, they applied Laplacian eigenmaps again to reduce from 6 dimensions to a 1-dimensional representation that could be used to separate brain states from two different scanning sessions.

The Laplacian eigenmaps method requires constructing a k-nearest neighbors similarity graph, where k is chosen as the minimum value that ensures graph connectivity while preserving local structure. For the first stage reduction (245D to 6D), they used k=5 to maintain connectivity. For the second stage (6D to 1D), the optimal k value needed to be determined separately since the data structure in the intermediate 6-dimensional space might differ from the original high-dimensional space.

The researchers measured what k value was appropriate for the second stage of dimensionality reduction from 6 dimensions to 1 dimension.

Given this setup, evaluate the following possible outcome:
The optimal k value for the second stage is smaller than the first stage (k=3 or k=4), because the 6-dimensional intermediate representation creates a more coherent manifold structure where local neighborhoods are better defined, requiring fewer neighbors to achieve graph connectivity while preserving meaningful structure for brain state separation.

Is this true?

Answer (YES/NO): NO